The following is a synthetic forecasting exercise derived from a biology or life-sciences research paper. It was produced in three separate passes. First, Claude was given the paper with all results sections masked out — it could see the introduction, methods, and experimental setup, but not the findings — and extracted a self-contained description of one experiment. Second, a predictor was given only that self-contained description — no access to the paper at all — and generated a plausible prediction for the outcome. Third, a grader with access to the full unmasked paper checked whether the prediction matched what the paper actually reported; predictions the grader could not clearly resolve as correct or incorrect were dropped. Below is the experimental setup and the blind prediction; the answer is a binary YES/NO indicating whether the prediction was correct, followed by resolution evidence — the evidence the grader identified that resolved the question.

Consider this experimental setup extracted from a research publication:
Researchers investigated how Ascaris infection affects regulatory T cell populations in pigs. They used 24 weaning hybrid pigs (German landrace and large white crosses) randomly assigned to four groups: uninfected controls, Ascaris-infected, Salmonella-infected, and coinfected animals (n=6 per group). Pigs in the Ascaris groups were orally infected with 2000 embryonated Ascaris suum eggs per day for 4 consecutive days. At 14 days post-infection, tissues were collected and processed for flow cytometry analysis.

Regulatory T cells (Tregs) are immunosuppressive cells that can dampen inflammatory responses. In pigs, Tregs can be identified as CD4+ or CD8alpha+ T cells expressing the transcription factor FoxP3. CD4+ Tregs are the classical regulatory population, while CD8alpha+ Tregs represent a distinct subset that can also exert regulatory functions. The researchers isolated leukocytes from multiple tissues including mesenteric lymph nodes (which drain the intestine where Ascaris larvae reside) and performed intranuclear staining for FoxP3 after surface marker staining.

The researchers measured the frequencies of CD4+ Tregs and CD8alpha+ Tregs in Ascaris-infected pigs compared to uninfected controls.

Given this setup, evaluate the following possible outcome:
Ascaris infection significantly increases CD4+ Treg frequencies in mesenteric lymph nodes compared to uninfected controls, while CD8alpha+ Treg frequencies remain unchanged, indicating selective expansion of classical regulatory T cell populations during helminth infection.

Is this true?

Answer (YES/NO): NO